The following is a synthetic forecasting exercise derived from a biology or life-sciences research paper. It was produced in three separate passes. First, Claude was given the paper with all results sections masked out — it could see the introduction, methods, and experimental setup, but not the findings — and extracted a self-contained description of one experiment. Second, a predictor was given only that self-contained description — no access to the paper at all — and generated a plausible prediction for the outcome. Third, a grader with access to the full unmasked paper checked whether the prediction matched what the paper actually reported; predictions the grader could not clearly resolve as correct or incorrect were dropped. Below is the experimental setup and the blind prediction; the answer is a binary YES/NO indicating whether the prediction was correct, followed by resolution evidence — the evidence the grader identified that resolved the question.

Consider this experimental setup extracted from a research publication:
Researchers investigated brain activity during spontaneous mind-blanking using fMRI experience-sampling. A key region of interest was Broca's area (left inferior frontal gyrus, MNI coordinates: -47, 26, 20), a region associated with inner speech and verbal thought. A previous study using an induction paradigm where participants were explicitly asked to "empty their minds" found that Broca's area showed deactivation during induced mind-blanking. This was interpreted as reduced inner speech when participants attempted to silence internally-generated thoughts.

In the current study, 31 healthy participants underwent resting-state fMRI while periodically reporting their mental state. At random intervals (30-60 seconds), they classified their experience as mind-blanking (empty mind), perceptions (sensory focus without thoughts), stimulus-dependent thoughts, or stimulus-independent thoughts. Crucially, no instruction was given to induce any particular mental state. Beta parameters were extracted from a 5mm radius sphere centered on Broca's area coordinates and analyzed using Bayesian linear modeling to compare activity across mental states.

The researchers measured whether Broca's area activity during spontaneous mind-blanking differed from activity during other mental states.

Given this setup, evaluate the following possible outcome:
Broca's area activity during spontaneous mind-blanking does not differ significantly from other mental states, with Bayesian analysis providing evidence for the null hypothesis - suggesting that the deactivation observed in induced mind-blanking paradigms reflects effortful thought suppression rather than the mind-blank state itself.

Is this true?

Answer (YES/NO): YES